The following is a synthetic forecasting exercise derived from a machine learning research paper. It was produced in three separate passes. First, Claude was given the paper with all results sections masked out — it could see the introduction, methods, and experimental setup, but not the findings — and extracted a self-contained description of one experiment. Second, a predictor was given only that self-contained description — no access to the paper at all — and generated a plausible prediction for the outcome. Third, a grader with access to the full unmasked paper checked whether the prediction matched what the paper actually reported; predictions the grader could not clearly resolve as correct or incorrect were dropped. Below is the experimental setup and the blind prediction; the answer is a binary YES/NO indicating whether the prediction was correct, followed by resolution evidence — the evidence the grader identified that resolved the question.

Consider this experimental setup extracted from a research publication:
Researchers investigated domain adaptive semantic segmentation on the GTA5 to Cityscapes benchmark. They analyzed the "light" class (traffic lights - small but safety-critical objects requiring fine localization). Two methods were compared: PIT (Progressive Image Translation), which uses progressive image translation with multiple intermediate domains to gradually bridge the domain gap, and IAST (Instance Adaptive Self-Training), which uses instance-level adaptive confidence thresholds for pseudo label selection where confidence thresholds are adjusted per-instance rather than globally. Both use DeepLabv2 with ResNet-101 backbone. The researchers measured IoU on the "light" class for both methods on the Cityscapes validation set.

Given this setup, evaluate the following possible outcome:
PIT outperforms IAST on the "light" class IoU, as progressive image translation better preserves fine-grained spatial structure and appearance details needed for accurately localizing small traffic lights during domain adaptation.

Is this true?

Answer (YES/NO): NO